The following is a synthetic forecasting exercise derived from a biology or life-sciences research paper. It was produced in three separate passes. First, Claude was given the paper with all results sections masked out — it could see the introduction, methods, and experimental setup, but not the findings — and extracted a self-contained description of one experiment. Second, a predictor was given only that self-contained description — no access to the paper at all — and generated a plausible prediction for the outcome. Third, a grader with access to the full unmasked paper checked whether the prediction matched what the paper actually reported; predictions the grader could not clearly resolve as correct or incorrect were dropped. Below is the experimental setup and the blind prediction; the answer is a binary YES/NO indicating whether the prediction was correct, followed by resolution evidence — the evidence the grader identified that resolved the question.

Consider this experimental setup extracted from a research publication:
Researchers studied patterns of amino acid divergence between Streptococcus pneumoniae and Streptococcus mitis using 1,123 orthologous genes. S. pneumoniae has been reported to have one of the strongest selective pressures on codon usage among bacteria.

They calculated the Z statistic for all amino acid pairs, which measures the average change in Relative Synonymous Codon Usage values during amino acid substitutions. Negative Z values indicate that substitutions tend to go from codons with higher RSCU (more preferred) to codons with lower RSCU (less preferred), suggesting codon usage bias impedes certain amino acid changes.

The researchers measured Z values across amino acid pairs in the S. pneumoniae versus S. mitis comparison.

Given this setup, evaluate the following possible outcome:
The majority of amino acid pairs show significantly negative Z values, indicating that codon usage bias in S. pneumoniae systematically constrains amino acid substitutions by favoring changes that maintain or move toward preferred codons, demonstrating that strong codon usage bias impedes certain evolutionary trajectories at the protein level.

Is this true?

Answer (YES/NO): NO